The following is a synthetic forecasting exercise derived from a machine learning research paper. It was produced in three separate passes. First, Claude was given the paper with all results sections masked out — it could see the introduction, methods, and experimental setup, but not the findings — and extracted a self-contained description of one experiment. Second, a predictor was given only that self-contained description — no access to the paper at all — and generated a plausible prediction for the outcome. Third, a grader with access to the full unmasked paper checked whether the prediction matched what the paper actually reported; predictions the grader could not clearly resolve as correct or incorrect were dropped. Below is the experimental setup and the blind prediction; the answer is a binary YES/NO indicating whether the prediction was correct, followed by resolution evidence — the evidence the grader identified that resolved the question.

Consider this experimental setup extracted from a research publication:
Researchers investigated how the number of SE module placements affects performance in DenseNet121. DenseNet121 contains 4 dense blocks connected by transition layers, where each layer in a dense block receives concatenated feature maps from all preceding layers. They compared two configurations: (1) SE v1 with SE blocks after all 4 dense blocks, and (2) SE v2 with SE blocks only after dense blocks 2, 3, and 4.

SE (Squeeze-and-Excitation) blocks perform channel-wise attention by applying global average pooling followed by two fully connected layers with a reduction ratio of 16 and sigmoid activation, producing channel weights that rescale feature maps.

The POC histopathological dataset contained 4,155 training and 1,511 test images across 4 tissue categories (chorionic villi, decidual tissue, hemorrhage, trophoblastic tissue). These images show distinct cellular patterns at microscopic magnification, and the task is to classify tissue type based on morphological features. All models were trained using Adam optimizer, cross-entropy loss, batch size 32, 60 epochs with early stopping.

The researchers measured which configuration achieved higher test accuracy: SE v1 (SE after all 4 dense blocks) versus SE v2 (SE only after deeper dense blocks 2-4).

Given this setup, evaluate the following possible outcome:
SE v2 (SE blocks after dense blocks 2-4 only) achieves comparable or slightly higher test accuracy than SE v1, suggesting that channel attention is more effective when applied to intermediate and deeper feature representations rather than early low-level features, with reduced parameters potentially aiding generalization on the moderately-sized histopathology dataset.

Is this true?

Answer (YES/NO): YES